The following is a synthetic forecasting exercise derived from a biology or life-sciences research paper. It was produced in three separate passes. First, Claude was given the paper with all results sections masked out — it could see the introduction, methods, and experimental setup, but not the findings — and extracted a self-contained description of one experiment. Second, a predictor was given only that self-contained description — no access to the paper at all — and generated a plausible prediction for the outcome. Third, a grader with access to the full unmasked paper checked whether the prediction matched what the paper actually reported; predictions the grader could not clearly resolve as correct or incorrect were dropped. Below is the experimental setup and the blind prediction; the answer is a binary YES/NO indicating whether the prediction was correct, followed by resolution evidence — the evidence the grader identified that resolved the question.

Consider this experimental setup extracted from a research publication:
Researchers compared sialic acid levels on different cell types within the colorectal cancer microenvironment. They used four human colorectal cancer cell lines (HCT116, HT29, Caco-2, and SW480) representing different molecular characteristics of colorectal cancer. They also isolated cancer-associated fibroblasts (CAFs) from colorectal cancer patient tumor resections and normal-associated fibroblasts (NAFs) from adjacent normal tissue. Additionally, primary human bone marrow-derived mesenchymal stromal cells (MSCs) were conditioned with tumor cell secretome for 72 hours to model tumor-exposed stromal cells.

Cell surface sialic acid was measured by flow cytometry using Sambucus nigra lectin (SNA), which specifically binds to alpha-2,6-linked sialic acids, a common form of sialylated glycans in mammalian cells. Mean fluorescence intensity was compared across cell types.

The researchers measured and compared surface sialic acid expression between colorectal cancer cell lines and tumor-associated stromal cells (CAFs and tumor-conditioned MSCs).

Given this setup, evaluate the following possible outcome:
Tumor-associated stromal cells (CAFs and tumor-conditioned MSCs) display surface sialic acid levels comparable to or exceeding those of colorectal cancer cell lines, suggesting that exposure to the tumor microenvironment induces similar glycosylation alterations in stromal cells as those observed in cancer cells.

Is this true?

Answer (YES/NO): YES